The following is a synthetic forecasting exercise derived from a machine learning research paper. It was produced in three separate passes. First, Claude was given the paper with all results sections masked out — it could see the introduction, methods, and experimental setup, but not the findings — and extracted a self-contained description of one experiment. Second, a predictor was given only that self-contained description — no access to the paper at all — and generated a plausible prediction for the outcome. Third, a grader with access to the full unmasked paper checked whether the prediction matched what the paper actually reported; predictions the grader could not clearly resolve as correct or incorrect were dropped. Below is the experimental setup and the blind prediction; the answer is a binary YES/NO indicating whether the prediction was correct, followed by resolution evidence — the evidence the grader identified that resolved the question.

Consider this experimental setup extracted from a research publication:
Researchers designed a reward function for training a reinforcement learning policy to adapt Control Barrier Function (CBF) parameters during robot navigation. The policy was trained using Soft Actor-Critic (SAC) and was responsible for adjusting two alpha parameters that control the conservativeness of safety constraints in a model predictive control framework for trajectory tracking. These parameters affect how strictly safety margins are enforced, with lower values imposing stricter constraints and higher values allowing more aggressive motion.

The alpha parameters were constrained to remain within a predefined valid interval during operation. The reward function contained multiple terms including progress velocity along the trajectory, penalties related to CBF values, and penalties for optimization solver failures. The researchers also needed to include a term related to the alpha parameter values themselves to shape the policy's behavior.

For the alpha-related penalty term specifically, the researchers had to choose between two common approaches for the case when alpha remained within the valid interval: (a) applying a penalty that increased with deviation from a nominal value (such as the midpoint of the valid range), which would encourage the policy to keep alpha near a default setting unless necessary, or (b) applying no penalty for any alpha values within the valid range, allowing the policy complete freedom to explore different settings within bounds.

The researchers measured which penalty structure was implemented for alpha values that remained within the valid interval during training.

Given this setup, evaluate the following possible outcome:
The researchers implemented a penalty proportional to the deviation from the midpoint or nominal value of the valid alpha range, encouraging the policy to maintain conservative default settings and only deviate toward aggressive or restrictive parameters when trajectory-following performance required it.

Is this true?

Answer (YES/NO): NO